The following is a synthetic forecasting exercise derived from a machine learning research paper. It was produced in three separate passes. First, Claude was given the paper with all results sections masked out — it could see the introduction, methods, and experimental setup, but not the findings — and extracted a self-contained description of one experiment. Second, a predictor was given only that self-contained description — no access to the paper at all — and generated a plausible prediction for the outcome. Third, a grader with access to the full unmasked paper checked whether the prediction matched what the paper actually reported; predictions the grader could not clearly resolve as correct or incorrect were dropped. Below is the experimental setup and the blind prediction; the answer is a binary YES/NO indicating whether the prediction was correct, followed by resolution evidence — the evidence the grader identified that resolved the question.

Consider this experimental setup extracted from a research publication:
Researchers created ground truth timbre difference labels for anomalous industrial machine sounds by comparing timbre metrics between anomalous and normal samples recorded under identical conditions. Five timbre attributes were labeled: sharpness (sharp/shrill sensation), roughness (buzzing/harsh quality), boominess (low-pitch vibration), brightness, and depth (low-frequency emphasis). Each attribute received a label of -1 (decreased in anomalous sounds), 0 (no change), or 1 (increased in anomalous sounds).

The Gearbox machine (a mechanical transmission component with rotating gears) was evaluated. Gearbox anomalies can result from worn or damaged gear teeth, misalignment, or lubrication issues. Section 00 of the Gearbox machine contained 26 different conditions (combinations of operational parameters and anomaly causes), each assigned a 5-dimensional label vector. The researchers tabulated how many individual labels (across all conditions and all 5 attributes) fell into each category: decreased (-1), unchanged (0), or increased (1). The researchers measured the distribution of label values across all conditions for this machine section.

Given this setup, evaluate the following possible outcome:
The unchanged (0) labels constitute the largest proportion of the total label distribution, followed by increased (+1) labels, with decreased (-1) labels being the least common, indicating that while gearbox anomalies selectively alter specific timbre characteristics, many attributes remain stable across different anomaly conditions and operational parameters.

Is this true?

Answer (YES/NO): NO